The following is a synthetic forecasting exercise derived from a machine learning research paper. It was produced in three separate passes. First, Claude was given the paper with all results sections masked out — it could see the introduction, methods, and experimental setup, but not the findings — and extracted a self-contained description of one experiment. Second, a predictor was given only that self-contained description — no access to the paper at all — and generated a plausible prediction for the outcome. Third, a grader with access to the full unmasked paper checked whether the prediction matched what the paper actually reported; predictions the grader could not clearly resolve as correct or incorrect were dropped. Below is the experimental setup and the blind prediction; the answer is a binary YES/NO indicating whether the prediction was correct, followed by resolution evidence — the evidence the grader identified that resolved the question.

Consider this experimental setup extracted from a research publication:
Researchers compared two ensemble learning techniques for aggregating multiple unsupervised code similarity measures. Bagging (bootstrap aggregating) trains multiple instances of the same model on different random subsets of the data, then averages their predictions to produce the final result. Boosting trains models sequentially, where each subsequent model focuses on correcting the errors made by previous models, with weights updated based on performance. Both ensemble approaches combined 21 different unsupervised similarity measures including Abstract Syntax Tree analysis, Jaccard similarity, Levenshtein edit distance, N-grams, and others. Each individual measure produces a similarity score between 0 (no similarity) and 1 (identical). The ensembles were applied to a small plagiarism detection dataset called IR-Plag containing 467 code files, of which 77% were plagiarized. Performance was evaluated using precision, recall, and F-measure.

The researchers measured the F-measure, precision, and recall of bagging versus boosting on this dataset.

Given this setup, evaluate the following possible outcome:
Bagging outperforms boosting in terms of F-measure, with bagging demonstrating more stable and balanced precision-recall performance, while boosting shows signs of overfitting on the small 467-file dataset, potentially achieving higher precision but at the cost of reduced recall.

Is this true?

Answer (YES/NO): NO